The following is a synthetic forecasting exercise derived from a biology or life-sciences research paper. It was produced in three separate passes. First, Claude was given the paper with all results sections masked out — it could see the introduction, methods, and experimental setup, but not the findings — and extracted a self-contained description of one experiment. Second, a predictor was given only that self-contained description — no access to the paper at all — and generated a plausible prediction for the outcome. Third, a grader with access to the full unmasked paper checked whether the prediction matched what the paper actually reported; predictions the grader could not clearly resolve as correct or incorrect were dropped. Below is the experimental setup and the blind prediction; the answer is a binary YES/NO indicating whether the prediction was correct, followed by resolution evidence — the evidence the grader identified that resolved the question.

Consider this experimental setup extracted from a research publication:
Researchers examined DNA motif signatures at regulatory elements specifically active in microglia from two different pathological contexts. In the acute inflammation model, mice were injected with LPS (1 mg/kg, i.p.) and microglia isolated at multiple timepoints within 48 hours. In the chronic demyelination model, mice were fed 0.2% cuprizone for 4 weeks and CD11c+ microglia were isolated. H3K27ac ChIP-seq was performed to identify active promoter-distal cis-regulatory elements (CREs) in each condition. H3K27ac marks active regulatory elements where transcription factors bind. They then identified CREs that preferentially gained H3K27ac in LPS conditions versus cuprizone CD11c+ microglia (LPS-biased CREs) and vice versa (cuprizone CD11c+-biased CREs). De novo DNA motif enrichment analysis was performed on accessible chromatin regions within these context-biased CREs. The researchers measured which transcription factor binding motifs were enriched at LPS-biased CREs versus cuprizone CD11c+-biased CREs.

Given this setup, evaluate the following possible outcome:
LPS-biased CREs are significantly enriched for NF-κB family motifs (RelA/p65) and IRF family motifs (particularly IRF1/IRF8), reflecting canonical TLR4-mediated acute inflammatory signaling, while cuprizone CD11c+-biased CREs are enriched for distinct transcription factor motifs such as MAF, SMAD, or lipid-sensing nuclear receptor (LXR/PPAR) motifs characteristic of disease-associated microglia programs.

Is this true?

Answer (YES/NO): NO